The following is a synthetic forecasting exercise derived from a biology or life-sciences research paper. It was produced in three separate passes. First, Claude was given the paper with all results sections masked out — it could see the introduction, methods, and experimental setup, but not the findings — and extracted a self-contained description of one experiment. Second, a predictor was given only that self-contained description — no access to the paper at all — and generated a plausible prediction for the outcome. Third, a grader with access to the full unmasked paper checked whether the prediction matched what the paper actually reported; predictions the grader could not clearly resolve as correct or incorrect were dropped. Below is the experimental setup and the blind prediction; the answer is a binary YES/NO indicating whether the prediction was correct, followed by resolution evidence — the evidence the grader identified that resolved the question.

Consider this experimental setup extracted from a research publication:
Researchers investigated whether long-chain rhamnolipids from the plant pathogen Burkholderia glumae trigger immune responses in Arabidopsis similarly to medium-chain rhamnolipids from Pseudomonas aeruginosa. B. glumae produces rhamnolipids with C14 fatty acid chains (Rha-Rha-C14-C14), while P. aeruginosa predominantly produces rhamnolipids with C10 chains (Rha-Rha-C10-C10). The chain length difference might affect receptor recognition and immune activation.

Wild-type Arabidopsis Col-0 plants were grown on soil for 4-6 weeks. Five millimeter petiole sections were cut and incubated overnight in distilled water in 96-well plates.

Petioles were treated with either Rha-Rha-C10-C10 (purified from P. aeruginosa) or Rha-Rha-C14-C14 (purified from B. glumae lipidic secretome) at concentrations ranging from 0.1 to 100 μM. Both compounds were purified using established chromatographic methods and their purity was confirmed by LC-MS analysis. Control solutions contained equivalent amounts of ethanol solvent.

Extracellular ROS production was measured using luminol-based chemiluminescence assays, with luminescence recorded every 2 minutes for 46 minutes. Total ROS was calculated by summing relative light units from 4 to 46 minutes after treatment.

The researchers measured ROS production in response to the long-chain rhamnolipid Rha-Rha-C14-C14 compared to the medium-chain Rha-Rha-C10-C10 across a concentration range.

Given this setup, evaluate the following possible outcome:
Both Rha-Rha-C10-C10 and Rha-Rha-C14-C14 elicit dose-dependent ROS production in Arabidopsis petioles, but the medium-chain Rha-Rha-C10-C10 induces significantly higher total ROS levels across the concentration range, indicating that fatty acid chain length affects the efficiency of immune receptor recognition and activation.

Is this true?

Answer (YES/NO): NO